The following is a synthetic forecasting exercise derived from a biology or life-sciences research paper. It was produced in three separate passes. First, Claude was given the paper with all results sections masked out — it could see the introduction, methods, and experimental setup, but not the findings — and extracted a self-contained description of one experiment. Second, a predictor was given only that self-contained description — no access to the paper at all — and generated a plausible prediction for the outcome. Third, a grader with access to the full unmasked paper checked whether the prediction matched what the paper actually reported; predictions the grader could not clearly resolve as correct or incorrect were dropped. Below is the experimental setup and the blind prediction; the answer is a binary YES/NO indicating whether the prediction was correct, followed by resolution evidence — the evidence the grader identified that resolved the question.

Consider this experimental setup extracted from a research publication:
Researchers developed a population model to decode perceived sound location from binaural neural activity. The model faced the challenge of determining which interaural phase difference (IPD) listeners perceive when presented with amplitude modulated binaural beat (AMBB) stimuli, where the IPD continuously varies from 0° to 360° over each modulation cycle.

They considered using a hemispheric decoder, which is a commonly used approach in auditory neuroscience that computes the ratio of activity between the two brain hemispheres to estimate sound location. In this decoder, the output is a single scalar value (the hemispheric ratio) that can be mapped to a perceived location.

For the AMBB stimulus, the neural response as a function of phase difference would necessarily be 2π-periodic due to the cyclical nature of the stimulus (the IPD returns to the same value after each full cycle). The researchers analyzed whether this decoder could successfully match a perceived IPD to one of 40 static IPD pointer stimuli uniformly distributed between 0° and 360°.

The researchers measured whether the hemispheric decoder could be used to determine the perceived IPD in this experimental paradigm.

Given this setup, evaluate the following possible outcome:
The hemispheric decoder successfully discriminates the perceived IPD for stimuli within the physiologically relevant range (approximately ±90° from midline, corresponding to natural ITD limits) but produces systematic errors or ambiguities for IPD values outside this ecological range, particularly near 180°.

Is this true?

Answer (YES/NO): NO